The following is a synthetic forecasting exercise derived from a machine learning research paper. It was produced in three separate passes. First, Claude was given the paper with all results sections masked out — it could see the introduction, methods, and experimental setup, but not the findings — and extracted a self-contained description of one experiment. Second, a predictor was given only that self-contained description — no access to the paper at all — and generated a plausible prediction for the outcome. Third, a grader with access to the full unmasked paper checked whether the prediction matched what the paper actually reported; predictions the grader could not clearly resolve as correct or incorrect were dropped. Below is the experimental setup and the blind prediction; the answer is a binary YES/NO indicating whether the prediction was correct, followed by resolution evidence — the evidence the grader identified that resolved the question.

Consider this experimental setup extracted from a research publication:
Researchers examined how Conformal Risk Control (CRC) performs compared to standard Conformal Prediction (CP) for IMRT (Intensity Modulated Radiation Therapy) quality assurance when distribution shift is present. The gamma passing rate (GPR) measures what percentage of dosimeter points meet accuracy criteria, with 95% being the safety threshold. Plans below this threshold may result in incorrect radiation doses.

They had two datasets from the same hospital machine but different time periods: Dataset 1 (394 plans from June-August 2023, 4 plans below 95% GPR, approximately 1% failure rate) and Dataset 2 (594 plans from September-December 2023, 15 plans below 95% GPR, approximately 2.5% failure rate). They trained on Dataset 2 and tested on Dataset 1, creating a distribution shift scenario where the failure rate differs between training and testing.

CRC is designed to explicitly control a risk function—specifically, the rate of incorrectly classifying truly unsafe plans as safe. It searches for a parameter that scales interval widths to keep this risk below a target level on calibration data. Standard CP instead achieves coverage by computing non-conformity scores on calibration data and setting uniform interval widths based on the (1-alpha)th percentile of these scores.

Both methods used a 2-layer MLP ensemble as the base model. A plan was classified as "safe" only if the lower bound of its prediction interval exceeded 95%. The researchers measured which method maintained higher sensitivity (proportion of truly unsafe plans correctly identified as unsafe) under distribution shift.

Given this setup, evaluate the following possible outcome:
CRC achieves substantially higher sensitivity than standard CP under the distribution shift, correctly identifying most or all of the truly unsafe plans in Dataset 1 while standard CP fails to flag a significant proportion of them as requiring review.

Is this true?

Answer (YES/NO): NO